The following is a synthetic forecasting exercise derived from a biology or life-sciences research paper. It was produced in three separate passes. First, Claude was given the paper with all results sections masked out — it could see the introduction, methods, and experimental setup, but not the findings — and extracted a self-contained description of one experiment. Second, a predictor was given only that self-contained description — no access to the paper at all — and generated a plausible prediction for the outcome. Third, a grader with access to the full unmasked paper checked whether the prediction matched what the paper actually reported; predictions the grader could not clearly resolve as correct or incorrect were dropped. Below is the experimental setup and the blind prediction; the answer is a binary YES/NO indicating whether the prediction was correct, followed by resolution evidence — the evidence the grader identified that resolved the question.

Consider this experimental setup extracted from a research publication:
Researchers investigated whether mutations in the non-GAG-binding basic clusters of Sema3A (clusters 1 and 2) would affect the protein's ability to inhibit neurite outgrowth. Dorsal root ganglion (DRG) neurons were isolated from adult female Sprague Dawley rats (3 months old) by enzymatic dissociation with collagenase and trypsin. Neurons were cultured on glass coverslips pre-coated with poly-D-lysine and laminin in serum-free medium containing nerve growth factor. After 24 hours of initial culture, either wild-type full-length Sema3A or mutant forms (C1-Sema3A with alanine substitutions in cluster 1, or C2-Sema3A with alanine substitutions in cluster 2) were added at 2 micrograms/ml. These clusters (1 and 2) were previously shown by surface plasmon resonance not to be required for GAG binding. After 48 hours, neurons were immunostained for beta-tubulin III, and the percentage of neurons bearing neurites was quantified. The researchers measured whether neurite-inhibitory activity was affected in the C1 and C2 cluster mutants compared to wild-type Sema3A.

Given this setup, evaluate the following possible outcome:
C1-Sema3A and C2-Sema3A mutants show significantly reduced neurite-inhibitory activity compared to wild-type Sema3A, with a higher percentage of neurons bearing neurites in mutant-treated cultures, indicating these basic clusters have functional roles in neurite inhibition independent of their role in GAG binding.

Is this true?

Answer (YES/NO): NO